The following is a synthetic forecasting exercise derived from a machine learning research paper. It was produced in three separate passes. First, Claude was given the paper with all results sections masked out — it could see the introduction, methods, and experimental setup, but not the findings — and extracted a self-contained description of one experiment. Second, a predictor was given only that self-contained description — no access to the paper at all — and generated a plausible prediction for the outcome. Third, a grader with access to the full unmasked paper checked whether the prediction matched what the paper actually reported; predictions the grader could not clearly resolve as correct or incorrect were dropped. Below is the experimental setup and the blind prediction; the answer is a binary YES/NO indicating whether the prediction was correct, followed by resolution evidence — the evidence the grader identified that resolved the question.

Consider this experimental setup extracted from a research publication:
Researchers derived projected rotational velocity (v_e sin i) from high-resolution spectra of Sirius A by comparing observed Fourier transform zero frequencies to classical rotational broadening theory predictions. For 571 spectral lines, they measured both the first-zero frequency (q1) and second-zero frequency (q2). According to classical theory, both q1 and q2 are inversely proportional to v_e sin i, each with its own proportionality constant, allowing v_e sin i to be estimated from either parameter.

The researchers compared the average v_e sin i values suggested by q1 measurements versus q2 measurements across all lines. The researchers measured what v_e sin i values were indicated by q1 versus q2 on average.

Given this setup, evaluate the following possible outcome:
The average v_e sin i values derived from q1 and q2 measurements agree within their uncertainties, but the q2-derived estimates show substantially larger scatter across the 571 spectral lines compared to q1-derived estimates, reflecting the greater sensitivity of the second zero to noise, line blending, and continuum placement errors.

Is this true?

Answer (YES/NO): NO